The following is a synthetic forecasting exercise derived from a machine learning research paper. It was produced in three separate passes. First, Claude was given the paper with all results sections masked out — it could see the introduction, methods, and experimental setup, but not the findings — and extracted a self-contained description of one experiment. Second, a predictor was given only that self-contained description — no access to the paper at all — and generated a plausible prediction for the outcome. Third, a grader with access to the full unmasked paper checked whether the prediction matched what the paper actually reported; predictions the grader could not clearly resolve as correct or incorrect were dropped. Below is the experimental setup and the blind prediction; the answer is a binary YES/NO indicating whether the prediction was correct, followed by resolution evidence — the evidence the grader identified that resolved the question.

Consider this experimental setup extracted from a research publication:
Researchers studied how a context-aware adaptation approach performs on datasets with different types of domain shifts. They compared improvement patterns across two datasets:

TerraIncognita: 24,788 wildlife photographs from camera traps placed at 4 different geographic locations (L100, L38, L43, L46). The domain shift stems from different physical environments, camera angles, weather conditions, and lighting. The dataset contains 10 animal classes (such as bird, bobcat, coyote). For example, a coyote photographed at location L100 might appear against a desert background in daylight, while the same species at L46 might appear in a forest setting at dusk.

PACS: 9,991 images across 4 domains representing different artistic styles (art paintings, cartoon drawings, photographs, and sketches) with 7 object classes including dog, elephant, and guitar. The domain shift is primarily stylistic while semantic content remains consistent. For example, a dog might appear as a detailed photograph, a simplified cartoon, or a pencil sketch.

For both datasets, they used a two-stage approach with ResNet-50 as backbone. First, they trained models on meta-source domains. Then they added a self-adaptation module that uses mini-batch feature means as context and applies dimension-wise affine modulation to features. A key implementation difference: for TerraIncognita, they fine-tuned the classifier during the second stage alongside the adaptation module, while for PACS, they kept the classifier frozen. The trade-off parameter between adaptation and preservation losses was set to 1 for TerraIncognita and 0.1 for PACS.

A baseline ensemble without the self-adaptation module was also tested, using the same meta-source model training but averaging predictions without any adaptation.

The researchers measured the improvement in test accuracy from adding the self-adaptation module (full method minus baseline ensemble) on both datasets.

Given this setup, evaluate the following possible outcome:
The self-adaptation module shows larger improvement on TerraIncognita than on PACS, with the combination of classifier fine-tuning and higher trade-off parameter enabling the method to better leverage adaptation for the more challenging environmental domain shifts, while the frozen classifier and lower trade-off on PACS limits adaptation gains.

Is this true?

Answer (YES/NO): YES